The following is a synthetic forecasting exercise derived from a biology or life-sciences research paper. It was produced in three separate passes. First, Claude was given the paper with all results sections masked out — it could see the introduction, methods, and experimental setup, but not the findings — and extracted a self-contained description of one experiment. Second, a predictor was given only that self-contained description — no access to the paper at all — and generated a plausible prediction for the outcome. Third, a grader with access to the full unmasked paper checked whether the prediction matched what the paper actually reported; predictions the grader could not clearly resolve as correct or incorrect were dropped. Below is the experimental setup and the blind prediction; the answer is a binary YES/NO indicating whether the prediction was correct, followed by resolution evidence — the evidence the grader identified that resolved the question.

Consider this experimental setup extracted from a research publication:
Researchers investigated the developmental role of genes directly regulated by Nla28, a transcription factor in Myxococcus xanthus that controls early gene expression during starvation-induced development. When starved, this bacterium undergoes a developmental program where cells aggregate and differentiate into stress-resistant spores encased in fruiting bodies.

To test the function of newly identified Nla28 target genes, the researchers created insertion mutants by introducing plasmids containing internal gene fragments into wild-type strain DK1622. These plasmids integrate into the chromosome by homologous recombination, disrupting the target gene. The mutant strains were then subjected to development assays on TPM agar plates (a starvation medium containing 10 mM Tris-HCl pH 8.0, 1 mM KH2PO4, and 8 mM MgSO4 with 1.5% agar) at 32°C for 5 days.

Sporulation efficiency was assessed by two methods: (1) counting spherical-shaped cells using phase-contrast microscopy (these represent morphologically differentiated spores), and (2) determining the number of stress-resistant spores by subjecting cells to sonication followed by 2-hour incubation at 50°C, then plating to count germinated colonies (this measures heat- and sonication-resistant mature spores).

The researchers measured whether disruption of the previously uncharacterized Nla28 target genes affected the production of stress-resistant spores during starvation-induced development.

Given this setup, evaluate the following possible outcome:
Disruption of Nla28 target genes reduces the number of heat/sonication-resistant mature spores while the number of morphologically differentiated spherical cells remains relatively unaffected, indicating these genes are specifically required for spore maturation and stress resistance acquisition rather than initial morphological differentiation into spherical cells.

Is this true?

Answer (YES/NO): YES